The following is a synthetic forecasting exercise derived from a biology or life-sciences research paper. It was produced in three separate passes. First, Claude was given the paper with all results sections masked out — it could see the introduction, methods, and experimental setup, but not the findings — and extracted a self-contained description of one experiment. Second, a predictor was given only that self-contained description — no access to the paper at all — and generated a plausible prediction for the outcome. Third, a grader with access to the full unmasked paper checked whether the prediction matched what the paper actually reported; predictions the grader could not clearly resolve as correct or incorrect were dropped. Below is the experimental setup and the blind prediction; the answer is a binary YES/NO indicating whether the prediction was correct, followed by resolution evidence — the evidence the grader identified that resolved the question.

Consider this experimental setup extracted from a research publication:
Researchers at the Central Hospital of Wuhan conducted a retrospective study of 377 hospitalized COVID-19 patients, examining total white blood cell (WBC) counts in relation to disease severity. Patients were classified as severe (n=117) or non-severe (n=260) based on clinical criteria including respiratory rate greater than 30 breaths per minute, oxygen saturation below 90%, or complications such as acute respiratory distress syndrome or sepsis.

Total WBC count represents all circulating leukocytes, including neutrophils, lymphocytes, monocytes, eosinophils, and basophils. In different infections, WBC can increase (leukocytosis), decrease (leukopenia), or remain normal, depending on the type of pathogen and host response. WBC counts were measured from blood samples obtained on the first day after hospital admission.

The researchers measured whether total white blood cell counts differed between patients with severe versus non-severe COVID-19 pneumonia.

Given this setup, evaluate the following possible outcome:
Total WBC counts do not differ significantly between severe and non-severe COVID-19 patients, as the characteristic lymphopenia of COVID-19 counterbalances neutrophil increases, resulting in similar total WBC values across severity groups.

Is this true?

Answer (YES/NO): NO